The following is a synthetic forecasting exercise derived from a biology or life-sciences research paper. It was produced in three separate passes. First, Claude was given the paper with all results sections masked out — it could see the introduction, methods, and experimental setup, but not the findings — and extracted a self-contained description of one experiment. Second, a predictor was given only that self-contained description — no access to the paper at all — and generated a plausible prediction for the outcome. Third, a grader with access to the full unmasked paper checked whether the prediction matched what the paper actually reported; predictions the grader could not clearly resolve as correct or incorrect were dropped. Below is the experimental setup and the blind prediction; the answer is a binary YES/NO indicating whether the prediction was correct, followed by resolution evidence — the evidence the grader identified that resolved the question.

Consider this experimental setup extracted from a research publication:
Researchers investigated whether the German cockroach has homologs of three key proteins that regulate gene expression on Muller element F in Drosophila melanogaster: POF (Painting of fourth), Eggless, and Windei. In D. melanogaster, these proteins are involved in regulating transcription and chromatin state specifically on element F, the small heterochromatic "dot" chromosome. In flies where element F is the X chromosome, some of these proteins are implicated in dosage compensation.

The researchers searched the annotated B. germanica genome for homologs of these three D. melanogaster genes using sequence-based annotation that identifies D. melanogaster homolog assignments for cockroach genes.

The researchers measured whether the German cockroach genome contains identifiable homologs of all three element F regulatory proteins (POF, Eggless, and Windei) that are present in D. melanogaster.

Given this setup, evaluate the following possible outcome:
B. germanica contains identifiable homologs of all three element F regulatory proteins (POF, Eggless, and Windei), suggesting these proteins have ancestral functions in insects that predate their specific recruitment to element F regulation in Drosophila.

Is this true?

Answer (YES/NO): YES